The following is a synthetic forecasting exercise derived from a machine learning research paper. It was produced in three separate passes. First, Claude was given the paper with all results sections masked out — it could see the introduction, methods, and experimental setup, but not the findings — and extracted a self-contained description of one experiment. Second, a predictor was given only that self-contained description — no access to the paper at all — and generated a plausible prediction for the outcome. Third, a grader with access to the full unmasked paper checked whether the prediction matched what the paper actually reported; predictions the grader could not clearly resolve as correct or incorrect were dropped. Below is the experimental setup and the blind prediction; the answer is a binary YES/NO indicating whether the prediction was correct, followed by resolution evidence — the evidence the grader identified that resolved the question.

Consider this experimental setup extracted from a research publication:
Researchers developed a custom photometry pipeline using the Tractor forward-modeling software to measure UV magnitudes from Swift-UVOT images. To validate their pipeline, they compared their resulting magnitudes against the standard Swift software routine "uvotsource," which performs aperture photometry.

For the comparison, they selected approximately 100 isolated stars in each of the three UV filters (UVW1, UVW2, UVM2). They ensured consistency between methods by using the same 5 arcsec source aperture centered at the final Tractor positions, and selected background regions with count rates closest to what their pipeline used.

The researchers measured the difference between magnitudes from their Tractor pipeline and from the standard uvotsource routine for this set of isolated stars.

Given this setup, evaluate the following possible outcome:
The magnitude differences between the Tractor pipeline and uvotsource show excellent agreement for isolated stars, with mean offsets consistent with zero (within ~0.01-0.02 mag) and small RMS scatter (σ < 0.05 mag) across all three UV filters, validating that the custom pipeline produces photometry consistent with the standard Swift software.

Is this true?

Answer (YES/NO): NO